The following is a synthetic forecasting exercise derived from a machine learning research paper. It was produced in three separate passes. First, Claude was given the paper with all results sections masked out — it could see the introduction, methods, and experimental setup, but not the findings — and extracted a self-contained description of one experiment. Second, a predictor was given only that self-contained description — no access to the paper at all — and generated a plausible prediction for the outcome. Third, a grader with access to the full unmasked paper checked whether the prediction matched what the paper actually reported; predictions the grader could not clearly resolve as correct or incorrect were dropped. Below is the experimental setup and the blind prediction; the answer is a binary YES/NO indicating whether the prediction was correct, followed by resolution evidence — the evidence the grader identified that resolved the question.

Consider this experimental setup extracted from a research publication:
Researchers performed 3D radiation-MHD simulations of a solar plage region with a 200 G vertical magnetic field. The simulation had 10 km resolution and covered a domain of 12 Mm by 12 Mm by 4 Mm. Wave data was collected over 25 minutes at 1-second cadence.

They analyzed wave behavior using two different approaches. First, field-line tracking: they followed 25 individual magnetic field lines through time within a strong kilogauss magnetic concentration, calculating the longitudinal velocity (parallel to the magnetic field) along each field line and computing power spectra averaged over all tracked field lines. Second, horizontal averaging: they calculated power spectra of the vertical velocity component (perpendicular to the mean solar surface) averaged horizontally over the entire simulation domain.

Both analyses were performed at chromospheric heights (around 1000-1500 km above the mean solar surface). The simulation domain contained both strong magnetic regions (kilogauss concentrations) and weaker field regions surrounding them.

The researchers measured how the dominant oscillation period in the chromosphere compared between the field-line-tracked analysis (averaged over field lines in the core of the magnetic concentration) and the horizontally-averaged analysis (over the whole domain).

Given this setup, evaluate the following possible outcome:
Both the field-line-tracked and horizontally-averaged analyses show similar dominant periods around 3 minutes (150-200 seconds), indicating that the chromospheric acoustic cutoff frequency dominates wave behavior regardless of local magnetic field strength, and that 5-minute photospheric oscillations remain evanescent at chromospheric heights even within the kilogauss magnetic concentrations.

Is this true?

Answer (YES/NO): NO